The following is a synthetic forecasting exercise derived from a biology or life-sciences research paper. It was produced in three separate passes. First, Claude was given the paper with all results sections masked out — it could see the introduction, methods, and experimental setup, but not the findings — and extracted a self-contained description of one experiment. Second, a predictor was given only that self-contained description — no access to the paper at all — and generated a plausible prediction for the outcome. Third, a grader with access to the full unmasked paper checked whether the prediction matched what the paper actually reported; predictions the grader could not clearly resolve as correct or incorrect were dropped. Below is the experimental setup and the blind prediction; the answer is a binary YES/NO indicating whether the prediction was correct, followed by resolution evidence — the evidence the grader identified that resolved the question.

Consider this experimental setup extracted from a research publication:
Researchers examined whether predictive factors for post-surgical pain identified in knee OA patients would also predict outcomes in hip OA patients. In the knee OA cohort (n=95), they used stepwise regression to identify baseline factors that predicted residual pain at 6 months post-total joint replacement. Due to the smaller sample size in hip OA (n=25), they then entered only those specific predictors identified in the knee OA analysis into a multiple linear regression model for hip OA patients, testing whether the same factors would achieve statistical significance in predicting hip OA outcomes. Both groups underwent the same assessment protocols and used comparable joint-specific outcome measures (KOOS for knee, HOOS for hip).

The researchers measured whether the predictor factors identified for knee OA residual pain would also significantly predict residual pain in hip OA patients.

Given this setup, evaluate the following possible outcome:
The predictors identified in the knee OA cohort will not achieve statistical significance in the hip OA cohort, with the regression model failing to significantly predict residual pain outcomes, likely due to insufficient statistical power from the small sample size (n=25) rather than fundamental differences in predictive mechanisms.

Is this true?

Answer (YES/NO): NO